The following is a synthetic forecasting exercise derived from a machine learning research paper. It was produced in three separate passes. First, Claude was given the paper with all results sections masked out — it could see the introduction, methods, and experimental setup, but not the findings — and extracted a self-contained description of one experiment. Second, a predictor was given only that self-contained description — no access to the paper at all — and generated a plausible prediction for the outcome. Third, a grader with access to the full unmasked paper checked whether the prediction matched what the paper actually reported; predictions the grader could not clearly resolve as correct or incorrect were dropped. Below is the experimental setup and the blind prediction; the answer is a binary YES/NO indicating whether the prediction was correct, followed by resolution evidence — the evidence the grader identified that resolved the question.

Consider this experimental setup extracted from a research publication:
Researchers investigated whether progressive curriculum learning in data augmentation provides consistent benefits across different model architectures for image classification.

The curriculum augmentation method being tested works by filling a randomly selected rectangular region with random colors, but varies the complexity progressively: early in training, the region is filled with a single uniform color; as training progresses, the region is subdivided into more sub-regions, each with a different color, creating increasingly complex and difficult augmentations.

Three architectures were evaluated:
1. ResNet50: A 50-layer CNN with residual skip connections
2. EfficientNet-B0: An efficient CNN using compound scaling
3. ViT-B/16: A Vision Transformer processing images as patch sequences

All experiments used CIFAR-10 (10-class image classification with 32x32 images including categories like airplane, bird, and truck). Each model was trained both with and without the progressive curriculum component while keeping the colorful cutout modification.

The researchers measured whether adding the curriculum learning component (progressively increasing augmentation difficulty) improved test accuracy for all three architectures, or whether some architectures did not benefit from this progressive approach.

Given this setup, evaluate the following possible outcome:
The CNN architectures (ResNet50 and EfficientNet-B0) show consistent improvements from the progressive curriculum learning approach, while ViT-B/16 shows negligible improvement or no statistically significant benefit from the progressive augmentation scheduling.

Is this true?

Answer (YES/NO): NO